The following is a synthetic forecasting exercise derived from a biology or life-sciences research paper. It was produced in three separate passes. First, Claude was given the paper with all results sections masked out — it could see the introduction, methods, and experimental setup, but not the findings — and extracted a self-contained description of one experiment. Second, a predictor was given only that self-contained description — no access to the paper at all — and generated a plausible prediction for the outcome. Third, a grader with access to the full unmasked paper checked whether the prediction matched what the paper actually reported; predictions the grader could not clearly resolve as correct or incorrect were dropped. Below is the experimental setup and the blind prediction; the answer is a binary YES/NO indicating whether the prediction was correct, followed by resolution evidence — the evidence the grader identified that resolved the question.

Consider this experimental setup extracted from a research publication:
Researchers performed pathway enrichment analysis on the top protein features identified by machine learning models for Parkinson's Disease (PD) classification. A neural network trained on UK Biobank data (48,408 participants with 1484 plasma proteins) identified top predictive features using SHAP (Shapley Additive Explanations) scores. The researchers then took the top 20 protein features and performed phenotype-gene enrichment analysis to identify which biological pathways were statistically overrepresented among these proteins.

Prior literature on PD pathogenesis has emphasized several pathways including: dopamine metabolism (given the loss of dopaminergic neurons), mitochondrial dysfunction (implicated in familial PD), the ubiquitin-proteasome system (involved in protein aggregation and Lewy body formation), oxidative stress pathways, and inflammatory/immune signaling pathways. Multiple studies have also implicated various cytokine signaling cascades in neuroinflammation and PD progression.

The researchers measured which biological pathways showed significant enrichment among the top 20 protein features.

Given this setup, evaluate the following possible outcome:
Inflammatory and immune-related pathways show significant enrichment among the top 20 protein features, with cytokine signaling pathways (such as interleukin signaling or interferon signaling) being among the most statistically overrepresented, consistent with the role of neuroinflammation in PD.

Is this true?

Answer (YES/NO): NO